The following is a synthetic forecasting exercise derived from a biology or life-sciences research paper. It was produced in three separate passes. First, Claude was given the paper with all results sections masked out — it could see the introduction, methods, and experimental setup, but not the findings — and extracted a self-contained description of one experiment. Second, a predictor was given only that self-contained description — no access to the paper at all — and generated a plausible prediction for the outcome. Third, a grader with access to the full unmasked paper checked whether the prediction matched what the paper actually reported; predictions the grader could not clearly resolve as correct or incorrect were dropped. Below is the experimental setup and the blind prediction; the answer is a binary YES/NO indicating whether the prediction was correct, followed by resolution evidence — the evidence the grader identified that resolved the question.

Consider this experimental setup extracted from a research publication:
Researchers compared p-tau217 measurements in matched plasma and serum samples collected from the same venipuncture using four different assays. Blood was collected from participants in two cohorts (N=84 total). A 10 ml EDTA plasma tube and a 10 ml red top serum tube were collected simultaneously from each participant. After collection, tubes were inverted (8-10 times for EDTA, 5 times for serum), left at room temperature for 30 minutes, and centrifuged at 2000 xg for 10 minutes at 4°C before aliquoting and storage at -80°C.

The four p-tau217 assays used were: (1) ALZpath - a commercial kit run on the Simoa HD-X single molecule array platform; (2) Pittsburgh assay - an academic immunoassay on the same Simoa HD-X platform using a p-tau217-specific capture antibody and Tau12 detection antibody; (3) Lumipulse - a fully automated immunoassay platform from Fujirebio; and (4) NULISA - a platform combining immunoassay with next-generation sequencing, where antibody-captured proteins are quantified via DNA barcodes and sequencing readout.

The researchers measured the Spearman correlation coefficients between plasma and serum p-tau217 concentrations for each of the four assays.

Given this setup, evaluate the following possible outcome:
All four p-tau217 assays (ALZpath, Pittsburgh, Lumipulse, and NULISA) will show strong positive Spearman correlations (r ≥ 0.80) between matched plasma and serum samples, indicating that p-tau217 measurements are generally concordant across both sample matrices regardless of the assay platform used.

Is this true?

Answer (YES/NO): NO